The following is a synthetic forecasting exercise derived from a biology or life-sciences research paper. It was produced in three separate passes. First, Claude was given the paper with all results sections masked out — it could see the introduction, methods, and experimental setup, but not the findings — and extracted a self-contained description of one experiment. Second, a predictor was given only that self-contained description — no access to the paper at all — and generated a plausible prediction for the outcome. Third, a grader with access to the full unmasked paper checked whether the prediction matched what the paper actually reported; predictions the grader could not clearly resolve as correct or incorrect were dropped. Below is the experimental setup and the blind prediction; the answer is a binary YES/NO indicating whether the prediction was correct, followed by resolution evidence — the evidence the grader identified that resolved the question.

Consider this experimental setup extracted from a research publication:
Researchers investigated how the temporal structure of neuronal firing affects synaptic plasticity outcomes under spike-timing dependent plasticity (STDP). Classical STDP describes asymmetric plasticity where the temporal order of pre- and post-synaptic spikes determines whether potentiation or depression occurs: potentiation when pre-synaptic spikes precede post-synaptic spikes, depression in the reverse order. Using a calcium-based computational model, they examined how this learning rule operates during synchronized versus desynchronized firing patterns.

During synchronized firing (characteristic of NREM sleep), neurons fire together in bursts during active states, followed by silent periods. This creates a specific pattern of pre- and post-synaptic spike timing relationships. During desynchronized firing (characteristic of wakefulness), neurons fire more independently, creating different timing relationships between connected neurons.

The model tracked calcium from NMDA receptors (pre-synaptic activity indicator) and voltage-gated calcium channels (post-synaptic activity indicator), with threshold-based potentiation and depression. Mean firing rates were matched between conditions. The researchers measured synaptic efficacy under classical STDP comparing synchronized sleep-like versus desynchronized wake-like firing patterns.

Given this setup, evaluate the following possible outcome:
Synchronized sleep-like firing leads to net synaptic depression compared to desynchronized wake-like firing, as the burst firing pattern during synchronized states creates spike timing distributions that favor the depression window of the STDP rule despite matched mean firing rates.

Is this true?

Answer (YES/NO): NO